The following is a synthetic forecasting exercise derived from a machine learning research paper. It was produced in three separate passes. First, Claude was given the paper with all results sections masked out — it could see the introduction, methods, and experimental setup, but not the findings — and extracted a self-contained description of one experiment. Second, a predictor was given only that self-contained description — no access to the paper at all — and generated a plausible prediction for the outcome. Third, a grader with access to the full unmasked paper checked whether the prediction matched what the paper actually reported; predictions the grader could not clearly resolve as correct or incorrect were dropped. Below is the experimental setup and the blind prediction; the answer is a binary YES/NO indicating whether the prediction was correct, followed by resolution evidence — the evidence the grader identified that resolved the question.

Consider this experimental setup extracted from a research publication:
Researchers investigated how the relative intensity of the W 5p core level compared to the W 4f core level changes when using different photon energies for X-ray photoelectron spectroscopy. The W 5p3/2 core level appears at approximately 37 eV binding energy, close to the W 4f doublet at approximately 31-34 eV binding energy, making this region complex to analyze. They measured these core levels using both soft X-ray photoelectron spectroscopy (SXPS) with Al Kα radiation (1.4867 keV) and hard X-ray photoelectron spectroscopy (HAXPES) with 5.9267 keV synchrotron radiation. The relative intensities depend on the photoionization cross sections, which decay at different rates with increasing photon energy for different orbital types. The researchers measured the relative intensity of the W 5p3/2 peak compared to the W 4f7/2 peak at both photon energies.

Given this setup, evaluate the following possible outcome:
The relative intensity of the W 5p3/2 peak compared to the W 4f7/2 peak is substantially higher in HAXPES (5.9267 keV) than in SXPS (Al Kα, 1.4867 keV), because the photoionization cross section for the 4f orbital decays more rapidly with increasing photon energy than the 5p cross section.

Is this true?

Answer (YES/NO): YES